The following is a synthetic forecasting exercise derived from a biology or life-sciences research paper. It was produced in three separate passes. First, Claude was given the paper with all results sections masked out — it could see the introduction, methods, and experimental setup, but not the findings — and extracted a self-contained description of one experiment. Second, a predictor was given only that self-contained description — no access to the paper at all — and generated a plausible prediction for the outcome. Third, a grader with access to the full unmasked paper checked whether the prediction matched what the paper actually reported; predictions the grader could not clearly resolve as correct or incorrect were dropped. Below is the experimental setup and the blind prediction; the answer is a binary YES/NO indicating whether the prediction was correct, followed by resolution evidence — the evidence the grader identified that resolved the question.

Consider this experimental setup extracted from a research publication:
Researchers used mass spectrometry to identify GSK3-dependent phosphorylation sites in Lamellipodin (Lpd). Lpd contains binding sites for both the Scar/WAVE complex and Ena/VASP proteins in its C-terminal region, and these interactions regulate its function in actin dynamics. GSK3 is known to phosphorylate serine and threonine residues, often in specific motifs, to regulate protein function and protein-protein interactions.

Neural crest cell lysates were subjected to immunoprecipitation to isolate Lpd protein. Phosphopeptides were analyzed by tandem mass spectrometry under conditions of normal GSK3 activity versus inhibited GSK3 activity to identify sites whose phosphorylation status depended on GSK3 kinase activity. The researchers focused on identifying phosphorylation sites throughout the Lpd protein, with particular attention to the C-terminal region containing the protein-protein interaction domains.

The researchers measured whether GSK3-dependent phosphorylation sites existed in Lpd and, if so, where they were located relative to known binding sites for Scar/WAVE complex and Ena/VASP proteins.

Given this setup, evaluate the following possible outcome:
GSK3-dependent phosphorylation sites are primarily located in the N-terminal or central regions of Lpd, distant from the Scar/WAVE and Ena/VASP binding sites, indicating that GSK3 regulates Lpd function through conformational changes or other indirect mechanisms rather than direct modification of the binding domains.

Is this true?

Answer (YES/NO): NO